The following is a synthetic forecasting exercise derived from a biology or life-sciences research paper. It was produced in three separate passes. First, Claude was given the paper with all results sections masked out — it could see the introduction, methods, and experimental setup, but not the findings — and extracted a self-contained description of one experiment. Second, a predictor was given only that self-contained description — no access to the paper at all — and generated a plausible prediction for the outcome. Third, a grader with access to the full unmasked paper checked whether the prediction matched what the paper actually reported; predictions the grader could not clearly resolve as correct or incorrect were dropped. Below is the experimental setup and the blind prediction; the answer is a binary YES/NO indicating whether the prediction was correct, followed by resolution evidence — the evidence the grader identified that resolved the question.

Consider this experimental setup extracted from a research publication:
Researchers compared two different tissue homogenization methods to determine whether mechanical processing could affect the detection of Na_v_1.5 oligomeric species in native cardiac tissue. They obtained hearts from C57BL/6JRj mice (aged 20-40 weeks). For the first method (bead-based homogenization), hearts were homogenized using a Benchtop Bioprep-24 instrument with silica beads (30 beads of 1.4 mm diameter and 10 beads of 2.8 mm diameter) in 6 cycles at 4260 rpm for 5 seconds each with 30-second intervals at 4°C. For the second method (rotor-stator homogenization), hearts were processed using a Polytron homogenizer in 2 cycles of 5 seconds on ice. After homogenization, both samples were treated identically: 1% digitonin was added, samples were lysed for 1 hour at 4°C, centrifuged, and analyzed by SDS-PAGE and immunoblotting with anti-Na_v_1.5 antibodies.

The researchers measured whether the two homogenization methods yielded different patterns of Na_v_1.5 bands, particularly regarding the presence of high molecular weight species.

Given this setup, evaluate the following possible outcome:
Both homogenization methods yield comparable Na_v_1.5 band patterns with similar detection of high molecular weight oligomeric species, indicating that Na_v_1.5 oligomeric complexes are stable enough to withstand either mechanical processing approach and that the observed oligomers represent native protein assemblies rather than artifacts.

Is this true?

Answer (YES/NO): NO